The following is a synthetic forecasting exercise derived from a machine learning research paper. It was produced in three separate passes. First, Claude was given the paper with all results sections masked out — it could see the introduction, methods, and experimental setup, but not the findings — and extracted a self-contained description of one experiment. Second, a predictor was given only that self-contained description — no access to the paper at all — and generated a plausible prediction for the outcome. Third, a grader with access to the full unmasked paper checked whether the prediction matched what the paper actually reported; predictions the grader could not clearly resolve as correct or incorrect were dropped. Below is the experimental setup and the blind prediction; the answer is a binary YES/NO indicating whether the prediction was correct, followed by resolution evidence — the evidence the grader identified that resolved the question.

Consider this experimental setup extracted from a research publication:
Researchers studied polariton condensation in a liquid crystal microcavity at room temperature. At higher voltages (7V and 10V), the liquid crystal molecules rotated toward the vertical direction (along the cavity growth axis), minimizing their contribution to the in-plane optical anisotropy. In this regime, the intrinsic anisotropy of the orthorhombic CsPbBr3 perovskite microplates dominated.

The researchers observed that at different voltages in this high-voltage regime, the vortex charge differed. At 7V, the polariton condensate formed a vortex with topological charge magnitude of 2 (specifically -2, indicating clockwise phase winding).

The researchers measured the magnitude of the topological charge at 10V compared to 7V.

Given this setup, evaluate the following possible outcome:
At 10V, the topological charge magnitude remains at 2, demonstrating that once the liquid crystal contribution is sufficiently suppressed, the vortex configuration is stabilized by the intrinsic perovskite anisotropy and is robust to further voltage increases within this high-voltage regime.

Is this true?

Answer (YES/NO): NO